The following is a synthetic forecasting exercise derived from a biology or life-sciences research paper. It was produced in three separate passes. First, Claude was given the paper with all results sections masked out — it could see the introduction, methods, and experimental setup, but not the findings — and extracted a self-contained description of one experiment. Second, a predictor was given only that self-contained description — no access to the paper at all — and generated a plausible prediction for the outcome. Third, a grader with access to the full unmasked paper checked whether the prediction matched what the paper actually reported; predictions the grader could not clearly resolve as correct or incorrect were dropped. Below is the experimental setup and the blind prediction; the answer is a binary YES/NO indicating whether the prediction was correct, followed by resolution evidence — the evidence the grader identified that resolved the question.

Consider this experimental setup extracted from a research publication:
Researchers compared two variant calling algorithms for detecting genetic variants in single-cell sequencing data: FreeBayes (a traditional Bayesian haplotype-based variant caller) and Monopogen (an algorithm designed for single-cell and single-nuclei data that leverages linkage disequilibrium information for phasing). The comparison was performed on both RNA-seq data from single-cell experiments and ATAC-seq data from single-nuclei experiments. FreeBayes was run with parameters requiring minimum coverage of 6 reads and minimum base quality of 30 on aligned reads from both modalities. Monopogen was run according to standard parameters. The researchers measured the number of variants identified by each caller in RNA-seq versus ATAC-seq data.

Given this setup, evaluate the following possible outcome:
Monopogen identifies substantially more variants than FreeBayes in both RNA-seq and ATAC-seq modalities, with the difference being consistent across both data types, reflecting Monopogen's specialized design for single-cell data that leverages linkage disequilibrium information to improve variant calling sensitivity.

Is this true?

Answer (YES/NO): NO